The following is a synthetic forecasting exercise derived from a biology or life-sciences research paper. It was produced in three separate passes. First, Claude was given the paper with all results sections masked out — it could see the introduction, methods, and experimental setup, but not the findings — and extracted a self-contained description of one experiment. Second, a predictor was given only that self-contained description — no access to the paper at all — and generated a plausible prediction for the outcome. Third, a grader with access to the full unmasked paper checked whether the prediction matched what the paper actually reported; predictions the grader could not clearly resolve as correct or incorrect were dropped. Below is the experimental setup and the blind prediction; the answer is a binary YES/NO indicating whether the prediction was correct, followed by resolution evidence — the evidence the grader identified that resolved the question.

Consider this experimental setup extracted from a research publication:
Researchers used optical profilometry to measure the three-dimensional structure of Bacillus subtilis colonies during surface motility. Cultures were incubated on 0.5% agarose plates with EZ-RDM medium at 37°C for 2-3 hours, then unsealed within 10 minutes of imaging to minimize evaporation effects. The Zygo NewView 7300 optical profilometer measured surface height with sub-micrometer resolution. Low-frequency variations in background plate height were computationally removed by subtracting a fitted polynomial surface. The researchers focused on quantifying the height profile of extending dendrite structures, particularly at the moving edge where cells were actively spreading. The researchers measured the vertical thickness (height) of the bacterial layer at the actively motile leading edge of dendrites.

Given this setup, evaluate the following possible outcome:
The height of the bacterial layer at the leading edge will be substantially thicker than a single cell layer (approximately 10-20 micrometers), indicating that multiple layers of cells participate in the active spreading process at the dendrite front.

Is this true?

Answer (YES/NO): NO